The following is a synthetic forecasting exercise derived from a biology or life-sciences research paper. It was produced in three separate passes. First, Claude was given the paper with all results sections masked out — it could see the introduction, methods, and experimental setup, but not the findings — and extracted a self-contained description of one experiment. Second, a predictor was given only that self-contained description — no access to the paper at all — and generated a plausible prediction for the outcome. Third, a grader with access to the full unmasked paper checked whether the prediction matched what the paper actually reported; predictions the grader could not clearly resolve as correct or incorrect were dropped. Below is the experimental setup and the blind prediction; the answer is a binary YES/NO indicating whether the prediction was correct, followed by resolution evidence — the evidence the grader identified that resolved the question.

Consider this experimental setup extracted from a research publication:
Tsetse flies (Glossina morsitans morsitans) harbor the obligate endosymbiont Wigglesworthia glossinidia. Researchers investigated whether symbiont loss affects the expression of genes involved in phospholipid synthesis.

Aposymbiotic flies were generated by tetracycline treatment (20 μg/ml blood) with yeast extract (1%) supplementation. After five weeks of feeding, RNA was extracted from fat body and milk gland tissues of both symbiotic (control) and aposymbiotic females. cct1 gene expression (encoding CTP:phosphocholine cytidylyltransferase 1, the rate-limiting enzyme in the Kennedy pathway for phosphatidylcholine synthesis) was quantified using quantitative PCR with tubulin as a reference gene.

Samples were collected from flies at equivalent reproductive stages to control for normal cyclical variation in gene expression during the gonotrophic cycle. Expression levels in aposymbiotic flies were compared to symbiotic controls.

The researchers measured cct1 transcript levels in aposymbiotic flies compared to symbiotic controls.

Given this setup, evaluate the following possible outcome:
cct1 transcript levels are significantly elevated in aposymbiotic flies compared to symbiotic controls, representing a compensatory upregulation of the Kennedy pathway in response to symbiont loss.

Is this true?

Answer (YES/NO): YES